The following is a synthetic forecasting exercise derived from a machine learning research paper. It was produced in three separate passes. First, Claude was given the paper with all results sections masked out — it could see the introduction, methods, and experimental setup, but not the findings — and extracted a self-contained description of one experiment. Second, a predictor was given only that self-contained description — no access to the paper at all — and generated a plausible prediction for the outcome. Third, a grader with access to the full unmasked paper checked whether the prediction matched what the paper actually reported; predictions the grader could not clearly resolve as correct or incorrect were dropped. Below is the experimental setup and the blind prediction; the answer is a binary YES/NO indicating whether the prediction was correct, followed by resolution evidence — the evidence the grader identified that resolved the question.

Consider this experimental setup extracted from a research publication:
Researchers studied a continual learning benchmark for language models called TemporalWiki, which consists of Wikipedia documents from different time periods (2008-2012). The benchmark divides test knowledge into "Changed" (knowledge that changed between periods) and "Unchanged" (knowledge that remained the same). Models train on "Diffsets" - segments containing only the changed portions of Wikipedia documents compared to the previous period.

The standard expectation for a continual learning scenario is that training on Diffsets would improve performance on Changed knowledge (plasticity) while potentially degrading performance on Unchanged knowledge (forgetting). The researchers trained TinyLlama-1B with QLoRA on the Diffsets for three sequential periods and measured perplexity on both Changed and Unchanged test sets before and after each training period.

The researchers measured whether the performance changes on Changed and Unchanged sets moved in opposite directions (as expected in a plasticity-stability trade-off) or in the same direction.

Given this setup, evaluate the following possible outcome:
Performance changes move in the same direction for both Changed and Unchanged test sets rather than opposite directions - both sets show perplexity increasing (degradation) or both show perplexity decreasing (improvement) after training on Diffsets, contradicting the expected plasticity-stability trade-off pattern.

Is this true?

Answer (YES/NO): YES